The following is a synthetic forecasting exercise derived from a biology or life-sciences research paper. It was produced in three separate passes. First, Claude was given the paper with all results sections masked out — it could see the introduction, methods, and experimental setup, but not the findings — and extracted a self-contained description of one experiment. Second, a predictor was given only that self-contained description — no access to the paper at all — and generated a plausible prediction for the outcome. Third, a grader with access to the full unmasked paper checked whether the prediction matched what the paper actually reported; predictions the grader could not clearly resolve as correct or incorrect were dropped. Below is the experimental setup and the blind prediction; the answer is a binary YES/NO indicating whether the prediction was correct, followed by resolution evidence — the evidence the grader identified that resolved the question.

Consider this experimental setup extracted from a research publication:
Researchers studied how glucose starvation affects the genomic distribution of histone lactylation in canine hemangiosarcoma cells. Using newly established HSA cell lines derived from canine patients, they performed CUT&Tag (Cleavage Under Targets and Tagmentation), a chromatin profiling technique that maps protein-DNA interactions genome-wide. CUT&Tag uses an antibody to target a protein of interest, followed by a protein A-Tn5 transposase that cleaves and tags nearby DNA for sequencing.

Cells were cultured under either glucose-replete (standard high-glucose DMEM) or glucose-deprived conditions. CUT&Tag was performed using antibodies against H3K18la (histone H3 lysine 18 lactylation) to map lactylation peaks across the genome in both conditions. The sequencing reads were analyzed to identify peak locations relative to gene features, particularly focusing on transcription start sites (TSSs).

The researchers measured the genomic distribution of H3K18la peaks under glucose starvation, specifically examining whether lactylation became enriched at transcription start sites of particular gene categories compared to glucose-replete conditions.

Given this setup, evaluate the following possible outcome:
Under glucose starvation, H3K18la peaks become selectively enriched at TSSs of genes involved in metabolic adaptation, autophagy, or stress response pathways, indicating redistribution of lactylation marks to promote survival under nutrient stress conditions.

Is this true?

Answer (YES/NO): YES